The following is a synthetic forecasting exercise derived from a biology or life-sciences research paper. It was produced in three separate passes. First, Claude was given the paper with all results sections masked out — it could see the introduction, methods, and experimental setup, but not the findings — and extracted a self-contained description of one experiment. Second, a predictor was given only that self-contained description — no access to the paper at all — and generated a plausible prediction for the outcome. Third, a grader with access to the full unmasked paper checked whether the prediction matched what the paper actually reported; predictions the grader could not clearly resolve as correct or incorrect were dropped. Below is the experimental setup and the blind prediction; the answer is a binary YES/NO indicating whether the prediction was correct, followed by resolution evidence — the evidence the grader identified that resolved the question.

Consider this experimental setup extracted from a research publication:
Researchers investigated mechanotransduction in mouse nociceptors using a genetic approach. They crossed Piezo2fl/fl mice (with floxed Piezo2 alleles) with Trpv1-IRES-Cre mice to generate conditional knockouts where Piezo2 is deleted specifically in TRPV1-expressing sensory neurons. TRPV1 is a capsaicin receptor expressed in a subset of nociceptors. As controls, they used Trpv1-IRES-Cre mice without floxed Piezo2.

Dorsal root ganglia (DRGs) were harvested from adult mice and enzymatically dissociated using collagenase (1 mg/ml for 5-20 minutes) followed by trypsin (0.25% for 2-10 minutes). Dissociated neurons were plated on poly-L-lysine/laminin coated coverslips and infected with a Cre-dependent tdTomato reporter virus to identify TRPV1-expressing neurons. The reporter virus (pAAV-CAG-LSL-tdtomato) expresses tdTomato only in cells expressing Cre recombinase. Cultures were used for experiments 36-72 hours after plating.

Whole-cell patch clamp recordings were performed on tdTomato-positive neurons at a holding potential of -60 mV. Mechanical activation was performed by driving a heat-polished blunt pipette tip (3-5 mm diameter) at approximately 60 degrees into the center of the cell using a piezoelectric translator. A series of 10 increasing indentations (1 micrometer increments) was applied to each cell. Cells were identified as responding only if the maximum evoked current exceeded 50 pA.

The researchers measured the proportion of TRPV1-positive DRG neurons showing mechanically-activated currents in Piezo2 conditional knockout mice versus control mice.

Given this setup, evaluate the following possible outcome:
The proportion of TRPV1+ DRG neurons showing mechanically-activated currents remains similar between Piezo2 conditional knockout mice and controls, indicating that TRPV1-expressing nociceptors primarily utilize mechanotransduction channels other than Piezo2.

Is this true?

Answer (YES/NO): NO